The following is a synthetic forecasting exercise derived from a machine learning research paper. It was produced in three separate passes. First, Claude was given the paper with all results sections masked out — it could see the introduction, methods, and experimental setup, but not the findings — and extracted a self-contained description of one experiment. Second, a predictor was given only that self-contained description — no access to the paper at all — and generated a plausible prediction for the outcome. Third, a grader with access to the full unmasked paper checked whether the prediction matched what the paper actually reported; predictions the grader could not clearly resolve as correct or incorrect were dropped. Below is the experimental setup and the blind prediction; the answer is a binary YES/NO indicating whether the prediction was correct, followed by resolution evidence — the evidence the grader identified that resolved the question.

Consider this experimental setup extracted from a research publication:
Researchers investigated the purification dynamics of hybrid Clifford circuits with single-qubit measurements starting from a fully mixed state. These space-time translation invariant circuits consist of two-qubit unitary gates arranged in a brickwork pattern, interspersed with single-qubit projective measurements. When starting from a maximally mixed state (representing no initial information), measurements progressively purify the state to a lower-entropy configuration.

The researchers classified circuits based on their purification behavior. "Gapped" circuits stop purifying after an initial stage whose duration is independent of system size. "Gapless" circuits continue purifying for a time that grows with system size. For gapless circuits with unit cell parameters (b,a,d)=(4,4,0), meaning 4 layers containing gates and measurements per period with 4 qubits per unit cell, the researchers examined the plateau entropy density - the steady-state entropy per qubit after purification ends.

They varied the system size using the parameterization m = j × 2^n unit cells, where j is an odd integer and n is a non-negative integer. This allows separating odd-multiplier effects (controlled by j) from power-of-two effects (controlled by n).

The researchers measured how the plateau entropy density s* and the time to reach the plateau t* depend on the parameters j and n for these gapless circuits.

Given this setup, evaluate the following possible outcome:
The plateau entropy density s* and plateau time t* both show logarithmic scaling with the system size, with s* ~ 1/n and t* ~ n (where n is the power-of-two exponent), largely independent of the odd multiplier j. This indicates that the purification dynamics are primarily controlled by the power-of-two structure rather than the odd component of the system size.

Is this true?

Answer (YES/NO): NO